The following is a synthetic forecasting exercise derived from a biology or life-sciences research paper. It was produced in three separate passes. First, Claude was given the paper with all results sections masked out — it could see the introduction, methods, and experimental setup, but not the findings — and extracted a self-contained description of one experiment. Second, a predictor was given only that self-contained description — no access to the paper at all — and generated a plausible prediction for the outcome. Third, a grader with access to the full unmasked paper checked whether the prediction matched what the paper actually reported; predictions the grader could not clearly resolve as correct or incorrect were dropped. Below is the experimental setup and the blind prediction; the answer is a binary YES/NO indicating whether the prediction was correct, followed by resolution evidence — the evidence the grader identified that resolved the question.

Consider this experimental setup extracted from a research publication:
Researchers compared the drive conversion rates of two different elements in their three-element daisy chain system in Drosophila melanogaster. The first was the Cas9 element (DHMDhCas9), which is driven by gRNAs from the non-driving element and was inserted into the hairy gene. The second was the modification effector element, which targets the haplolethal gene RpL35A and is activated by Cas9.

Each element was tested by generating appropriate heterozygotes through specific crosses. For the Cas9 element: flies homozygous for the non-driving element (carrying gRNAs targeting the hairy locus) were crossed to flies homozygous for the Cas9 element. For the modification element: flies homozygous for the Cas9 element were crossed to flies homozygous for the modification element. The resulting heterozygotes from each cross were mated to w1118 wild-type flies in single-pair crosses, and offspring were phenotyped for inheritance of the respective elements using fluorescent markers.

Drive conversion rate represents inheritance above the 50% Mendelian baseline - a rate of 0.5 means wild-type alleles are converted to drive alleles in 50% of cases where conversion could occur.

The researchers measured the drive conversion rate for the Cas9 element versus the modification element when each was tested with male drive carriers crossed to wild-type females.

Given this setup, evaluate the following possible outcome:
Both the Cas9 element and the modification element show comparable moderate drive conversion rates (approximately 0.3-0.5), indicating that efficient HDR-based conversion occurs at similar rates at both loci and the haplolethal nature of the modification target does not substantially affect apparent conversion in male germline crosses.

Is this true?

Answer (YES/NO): NO